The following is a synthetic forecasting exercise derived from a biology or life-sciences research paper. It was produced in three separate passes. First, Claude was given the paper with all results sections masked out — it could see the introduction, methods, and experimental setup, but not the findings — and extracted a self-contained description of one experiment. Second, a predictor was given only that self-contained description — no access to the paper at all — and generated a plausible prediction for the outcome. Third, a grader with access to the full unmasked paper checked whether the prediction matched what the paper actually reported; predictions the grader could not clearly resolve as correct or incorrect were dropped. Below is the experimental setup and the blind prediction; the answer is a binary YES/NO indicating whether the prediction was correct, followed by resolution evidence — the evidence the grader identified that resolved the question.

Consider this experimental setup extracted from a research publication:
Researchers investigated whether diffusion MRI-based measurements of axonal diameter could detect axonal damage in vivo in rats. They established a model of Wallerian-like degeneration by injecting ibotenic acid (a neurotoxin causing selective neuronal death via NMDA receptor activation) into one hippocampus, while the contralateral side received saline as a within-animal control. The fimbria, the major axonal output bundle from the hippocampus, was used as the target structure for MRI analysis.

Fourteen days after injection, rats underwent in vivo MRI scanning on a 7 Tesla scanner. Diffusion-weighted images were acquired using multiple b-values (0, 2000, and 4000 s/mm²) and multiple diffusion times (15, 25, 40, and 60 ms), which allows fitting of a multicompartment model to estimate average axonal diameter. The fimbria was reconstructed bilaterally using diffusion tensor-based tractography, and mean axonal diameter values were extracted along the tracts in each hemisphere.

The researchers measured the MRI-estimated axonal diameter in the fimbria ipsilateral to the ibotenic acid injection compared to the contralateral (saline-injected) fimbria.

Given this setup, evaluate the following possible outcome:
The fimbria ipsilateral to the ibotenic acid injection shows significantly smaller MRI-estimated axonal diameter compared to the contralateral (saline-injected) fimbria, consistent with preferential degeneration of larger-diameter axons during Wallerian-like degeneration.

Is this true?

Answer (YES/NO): NO